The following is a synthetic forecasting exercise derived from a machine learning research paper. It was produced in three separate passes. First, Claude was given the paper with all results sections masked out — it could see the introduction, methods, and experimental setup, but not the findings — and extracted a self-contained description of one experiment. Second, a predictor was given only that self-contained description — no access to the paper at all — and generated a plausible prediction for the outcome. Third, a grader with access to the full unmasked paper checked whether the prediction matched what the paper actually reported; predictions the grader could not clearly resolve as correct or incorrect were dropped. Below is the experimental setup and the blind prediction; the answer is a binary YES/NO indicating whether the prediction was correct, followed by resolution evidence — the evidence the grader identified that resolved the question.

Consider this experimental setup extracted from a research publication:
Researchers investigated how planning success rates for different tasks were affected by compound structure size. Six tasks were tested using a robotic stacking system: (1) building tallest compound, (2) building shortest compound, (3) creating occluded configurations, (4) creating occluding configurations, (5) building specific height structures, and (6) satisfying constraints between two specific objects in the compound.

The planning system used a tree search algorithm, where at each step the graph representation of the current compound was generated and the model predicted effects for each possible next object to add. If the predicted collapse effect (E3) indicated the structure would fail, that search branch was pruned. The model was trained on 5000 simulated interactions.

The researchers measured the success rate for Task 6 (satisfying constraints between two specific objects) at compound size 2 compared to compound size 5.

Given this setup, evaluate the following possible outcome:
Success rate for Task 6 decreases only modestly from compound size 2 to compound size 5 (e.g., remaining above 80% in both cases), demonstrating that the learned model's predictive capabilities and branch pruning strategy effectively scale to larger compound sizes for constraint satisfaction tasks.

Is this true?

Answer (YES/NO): YES